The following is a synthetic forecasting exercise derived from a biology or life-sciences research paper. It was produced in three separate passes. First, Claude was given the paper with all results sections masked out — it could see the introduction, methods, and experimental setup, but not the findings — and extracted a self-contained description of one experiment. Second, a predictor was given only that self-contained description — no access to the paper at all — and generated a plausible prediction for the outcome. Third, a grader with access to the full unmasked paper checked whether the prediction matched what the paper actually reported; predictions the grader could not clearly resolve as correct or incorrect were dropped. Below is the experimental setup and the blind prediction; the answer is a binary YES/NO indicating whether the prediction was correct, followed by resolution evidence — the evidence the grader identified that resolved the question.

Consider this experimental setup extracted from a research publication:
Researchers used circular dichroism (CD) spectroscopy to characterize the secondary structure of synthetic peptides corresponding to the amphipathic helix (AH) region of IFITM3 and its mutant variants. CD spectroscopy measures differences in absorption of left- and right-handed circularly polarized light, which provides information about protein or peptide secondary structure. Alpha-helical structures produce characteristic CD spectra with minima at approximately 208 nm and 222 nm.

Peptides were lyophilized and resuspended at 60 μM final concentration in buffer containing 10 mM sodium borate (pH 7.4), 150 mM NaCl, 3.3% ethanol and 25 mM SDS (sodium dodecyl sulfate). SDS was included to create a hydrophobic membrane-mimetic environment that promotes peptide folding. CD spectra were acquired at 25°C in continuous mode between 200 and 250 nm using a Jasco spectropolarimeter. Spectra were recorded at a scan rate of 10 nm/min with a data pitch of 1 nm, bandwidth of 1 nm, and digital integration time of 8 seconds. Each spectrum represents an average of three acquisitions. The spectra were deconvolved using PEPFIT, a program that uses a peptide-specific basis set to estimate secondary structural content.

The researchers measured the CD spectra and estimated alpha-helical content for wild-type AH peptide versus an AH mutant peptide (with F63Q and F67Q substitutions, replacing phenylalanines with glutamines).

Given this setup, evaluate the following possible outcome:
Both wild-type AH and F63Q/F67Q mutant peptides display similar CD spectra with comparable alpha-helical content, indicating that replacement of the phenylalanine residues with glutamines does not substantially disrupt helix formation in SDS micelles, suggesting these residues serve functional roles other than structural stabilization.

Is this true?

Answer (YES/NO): NO